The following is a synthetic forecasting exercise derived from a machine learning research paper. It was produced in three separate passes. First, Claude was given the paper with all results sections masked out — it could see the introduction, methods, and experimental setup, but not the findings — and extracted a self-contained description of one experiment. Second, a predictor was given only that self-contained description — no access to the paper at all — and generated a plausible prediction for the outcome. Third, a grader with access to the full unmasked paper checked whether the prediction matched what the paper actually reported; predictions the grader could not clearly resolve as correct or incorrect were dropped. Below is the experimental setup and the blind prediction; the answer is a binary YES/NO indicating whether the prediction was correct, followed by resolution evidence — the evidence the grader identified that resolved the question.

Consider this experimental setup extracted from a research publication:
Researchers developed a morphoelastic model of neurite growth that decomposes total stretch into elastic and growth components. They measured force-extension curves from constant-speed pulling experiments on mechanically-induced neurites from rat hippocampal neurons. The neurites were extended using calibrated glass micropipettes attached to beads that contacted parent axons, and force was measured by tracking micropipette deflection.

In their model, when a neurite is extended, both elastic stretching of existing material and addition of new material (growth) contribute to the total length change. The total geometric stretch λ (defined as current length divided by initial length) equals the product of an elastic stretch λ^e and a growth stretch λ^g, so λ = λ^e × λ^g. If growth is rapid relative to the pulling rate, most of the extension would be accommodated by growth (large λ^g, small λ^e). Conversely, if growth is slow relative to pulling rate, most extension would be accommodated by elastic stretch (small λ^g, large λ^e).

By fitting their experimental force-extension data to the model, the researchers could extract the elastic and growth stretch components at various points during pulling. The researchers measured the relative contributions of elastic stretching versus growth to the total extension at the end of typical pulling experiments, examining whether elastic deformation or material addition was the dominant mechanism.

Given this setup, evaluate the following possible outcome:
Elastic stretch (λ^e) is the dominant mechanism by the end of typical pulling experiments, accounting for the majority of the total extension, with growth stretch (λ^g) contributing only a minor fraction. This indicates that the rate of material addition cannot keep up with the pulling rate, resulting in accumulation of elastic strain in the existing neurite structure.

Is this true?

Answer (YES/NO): NO